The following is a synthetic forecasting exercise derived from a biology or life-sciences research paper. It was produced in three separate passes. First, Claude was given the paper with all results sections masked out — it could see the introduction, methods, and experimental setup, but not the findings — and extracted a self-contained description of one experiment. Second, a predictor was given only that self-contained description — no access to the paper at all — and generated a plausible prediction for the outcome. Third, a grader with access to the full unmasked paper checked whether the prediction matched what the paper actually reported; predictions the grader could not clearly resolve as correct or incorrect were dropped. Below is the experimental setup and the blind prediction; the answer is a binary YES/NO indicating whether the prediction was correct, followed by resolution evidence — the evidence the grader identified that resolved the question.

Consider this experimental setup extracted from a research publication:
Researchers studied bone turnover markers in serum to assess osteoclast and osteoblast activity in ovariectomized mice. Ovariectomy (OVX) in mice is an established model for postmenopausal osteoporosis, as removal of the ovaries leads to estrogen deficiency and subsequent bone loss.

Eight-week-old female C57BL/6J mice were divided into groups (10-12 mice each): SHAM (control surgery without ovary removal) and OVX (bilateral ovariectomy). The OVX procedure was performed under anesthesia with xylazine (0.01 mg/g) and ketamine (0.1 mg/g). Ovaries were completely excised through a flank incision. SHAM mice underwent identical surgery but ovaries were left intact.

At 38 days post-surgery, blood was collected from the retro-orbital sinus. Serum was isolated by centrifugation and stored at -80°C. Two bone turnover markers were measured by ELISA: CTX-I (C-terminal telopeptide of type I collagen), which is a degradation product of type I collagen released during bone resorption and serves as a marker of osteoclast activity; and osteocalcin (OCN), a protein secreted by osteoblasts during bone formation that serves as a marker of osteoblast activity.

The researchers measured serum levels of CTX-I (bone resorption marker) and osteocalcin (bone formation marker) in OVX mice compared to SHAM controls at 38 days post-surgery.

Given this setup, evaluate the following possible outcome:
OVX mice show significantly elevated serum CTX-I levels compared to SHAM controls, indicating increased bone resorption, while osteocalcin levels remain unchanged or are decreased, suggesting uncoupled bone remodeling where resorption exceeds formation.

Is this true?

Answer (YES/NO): NO